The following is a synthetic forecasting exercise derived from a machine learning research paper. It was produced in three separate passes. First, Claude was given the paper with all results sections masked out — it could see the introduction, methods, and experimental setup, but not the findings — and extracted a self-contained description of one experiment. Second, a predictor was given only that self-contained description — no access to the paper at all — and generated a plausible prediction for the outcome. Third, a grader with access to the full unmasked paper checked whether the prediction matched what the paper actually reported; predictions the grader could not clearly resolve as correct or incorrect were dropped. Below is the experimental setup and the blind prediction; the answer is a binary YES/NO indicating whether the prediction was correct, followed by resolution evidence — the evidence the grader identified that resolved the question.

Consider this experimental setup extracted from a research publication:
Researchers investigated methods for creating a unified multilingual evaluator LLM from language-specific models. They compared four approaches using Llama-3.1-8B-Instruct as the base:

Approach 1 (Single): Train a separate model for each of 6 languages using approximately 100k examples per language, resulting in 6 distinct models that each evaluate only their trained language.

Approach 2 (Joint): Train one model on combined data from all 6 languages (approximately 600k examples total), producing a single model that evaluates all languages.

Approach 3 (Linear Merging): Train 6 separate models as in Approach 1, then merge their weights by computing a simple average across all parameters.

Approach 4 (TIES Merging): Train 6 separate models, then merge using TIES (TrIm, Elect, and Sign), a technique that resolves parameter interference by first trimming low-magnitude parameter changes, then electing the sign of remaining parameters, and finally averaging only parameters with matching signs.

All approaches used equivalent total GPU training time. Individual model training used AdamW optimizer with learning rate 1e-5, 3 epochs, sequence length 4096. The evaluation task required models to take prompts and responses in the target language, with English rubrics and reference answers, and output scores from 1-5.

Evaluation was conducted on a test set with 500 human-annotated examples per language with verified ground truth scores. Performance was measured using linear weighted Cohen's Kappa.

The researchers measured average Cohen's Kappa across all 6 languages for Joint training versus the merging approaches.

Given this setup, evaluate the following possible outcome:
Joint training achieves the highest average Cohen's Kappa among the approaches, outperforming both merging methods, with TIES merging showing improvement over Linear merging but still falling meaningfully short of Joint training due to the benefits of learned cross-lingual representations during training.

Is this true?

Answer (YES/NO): NO